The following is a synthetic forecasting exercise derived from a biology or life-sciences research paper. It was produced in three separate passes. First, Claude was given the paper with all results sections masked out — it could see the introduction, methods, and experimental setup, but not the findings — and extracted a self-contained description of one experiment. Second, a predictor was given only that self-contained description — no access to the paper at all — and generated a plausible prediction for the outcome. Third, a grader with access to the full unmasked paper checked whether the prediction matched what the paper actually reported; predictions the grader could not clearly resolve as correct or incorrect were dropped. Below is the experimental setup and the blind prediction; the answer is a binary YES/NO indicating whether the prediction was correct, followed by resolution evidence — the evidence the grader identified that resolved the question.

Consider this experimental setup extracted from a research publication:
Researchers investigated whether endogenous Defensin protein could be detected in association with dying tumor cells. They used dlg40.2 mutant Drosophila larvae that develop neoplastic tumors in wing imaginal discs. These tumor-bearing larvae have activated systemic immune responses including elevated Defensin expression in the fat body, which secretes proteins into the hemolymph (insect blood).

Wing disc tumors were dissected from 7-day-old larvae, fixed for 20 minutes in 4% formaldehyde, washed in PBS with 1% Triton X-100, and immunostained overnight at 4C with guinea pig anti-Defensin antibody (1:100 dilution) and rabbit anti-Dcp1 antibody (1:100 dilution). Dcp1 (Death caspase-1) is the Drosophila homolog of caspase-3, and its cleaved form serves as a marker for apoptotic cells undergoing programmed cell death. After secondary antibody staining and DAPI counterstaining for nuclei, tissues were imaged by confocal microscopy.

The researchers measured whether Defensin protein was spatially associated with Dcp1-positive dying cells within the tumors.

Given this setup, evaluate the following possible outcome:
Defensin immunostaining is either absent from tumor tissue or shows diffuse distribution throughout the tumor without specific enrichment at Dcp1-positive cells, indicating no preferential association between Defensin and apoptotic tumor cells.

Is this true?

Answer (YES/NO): NO